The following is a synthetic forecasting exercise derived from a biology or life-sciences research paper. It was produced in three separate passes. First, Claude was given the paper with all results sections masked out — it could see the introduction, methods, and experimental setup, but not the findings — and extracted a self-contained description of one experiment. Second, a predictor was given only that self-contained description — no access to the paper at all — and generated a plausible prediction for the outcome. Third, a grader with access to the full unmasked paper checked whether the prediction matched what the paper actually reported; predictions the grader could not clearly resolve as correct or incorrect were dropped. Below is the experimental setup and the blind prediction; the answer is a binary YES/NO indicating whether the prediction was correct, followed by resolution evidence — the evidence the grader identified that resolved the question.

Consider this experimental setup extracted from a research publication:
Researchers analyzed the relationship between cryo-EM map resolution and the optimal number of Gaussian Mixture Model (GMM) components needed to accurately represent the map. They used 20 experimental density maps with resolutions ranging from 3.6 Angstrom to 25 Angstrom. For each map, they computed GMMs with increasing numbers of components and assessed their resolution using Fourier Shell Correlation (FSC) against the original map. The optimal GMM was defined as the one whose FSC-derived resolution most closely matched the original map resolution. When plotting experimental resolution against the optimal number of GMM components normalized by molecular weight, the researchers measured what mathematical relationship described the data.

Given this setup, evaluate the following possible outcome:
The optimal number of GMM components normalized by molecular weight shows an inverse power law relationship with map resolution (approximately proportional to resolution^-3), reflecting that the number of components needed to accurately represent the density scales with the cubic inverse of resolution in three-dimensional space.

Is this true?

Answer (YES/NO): NO